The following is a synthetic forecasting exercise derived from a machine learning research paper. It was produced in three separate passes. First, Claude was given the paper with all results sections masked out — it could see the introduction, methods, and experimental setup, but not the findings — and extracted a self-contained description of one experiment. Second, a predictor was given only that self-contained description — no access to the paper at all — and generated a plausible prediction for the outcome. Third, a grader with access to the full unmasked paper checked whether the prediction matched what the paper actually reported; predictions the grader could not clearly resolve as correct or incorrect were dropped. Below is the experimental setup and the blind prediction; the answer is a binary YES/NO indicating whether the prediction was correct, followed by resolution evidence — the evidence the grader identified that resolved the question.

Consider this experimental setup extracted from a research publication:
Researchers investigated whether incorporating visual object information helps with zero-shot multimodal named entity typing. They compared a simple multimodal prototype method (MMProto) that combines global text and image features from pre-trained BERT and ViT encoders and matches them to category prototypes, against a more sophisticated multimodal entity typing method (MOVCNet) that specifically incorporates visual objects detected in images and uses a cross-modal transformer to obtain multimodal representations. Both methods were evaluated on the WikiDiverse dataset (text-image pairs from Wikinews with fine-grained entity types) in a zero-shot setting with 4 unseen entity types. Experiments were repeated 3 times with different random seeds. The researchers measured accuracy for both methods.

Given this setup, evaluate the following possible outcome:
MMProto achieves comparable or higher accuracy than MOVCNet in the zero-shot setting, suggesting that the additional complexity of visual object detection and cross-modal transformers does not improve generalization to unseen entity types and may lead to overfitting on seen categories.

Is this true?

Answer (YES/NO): YES